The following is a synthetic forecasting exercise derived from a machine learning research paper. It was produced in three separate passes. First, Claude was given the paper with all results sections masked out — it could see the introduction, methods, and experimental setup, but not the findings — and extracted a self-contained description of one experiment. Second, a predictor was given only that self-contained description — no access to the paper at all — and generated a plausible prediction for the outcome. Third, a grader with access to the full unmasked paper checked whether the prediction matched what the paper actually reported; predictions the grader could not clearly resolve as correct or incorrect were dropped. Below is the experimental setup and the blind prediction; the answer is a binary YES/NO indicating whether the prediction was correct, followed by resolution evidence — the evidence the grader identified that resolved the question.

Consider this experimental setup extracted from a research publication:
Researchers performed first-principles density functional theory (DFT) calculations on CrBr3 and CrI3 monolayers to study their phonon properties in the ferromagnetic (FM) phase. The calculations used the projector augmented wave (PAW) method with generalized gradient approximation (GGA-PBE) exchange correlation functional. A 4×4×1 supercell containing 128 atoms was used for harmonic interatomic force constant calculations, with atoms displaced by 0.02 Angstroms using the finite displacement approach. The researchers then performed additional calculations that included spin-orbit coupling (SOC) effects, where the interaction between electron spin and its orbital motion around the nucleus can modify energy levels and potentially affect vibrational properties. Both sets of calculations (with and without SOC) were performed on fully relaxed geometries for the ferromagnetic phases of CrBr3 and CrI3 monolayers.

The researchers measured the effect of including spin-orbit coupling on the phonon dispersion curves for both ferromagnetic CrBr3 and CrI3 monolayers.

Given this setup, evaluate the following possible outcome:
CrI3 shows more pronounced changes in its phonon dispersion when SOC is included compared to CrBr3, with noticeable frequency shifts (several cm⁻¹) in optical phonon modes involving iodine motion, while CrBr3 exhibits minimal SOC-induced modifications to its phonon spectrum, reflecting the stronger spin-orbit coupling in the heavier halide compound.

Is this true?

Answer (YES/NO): NO